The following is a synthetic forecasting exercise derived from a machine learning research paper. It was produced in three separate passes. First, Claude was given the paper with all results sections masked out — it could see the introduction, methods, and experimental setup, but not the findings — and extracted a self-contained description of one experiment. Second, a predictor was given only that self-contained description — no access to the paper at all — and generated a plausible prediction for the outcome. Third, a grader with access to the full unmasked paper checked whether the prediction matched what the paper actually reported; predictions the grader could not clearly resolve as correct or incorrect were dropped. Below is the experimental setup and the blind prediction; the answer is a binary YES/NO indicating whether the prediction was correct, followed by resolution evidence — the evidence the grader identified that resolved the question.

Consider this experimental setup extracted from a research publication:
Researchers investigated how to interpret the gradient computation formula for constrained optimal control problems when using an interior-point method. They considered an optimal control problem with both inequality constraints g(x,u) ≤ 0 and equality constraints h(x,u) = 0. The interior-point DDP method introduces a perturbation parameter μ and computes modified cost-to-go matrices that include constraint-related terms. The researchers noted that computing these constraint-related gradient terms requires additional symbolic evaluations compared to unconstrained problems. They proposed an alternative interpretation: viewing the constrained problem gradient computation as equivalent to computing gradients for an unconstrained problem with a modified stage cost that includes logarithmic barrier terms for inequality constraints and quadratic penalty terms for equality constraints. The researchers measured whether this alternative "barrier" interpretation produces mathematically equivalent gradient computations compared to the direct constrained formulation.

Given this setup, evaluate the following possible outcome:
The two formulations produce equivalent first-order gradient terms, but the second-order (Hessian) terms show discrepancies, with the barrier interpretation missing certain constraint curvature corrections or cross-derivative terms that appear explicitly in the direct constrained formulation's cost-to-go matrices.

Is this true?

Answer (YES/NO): NO